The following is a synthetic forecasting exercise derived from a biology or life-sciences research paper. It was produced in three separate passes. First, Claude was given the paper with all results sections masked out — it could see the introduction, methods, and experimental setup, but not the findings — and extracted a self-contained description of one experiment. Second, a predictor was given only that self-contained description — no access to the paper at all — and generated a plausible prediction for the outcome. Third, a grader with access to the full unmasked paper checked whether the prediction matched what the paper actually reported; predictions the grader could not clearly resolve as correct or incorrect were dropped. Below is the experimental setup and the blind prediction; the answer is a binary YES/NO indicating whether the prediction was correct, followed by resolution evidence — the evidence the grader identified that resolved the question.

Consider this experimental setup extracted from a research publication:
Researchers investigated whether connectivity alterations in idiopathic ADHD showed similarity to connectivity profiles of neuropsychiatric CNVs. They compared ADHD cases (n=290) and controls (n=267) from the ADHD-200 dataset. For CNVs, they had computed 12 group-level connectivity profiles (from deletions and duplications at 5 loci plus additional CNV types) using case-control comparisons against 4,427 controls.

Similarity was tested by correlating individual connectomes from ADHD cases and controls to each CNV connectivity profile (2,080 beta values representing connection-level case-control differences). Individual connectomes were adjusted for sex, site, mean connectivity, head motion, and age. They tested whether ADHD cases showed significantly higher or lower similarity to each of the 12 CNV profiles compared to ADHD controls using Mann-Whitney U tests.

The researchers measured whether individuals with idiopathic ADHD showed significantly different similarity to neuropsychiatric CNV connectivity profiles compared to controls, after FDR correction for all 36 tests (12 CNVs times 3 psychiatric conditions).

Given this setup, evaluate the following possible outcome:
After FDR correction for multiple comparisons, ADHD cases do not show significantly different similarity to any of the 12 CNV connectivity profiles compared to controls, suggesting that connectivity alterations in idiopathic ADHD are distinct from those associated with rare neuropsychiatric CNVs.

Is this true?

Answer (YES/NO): YES